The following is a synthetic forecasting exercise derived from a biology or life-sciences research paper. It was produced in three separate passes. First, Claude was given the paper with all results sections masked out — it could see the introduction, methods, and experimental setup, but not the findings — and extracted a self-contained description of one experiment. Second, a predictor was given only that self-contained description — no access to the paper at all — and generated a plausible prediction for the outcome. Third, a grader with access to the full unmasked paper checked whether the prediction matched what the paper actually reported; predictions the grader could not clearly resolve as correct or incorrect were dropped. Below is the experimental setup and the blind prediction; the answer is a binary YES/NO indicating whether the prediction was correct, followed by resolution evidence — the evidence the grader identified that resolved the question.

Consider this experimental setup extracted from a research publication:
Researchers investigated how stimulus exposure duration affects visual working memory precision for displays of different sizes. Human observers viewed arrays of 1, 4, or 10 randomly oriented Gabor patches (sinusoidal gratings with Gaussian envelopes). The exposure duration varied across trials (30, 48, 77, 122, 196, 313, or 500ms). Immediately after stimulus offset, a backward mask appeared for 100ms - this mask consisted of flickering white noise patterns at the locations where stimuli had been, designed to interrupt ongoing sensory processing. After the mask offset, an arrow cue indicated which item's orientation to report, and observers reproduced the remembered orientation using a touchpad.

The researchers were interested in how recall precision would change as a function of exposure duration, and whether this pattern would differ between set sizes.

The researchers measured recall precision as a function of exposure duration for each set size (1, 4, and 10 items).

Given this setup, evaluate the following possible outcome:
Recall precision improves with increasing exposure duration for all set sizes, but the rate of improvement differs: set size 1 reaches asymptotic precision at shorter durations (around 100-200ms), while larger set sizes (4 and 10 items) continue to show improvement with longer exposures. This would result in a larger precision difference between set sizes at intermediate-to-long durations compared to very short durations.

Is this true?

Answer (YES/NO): NO